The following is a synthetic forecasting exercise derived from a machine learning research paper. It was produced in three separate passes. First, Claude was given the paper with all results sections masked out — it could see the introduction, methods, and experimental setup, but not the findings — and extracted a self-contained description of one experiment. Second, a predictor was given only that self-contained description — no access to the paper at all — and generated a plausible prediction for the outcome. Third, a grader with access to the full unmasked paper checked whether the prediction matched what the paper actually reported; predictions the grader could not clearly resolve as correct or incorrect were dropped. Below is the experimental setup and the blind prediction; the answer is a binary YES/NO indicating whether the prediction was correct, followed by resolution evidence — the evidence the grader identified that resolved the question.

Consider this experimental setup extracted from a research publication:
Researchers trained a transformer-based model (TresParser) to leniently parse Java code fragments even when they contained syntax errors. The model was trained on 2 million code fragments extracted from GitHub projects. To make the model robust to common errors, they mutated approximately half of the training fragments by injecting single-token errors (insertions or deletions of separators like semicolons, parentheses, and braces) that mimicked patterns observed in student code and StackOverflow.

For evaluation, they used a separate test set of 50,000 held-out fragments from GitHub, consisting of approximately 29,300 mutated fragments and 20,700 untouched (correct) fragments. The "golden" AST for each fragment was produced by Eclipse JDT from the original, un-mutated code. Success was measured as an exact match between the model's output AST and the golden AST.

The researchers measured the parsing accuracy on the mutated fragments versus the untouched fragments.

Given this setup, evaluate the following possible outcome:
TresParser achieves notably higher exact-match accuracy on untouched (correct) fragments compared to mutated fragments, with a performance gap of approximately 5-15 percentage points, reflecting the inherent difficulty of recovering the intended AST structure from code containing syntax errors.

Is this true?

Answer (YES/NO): NO